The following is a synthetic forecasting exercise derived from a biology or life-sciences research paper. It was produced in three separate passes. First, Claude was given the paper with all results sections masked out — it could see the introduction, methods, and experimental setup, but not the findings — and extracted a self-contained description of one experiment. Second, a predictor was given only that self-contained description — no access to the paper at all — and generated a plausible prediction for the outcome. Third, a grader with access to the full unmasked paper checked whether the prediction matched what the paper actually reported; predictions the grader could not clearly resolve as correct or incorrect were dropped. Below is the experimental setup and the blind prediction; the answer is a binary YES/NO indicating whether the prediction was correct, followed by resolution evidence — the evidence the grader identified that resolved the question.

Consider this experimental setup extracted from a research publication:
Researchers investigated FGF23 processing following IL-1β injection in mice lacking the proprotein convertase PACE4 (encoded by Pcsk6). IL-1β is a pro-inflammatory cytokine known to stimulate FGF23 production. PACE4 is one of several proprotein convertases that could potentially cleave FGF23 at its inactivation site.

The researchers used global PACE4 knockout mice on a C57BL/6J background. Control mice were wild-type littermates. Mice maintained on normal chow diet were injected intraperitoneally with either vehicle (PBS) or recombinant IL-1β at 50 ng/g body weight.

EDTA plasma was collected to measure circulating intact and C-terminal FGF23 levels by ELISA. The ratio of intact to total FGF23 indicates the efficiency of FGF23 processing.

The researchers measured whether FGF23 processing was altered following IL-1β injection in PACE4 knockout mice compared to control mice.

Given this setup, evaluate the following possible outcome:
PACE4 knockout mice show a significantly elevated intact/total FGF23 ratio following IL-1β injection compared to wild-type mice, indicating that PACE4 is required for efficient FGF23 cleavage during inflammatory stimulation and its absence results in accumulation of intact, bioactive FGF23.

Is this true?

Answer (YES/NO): NO